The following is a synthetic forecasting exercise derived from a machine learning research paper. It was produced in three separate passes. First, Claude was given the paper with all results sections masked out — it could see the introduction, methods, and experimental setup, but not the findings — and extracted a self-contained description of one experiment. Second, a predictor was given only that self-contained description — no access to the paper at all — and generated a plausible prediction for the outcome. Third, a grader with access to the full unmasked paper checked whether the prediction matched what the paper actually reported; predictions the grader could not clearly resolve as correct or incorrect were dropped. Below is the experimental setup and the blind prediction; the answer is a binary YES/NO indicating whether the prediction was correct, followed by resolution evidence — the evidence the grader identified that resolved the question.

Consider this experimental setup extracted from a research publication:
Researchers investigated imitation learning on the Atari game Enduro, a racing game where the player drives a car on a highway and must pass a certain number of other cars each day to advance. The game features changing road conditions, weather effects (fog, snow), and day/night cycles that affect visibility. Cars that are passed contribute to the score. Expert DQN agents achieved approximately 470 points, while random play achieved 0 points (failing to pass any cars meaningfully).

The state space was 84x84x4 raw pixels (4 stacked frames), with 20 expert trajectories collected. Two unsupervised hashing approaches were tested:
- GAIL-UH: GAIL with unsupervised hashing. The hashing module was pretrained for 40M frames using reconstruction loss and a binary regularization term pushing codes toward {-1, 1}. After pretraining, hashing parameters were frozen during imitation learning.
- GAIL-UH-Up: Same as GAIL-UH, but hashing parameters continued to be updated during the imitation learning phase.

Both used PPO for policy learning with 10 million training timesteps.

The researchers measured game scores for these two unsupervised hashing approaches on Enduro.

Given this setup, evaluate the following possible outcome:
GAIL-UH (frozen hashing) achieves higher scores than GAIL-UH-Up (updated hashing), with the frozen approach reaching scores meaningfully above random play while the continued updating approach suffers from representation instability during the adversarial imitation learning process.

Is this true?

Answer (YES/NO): NO